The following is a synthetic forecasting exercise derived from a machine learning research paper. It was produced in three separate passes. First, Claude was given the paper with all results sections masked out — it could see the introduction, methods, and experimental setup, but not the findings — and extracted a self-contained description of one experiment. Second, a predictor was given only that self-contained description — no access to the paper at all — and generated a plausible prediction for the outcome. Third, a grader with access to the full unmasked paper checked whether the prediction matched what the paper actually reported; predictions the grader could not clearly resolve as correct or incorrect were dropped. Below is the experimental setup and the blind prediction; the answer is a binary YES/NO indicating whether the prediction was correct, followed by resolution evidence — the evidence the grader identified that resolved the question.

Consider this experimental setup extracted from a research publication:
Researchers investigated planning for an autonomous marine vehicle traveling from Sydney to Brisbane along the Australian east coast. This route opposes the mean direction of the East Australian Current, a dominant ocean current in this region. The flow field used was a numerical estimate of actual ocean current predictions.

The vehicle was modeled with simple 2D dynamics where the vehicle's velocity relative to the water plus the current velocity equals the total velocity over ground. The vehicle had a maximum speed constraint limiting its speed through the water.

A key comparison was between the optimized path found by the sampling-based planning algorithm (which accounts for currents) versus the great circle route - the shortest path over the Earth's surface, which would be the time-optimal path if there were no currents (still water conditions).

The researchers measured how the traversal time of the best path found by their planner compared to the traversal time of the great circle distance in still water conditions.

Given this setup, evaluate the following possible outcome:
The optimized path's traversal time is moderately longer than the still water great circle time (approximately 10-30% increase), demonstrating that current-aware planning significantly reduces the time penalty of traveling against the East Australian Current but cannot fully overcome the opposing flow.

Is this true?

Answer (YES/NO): NO